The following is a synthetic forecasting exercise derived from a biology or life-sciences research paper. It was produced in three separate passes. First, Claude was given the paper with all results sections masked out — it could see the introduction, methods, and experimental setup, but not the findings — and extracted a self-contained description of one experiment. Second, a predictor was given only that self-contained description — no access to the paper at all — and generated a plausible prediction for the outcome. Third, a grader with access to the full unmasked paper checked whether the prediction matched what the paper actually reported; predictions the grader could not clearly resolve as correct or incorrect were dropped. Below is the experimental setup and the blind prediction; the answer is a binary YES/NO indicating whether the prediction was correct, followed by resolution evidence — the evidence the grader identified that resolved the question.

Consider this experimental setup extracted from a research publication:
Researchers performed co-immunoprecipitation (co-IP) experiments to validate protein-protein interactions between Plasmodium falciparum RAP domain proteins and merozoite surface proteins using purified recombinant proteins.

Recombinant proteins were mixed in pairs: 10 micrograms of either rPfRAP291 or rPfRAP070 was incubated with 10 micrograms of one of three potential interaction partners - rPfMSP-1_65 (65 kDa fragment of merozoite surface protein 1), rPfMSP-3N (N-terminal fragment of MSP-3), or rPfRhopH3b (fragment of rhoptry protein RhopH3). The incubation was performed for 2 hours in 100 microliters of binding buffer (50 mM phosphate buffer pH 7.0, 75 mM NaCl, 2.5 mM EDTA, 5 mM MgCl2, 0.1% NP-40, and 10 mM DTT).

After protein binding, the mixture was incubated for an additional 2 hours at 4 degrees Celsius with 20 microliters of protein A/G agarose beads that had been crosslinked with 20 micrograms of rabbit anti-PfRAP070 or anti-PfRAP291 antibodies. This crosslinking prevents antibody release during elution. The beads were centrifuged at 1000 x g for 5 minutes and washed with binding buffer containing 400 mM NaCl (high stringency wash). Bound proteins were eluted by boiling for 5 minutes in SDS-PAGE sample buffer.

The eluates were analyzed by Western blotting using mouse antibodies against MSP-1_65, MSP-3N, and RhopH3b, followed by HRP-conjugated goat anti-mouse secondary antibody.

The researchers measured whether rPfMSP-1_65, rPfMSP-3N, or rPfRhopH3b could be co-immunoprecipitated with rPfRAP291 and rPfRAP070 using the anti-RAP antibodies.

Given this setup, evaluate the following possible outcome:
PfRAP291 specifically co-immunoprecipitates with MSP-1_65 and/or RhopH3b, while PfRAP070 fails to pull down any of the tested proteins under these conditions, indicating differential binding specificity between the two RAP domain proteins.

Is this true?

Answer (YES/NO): NO